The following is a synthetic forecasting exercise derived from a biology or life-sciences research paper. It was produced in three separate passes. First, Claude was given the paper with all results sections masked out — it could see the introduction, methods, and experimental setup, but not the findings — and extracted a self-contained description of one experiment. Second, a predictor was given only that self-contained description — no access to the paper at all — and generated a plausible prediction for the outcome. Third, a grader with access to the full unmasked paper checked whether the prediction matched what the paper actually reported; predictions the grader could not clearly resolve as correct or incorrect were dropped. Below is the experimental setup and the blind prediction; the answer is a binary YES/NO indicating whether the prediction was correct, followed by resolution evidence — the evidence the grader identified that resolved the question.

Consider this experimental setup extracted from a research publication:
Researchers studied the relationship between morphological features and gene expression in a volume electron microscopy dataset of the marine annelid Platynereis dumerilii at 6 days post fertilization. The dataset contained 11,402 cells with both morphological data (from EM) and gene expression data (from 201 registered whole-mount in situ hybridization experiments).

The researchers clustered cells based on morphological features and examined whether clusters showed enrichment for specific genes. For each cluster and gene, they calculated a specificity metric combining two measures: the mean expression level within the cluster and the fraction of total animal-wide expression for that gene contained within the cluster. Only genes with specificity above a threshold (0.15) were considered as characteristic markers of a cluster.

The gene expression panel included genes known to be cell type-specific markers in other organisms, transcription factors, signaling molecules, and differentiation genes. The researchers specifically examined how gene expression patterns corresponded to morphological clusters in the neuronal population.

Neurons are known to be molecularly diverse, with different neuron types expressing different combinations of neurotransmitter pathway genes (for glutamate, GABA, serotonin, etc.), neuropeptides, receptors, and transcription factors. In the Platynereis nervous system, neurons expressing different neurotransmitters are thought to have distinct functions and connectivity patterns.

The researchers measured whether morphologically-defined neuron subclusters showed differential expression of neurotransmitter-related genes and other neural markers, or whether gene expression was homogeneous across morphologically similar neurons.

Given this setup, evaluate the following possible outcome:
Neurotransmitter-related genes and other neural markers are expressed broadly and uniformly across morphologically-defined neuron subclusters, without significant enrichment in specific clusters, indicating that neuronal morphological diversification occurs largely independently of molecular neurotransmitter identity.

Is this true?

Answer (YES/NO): NO